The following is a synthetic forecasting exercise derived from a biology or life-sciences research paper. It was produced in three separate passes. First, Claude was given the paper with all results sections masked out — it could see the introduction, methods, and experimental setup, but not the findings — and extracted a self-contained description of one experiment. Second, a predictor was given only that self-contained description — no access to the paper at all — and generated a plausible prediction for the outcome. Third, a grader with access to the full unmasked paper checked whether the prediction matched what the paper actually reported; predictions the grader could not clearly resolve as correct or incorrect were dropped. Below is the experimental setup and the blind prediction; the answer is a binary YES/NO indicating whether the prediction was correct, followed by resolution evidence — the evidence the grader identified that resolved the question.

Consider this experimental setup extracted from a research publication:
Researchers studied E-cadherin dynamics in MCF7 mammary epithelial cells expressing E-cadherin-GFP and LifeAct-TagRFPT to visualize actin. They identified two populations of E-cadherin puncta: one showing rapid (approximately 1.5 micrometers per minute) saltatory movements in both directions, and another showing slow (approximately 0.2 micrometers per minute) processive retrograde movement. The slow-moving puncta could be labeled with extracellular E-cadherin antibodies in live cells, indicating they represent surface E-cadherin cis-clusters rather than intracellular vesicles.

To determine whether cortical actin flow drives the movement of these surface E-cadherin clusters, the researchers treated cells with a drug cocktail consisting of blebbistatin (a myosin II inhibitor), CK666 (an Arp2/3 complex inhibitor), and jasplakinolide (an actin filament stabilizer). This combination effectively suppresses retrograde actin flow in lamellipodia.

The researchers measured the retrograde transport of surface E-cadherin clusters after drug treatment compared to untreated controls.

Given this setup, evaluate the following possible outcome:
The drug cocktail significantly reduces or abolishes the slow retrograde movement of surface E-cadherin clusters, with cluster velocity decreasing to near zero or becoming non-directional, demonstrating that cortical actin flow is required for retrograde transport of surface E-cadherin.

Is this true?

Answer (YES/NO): YES